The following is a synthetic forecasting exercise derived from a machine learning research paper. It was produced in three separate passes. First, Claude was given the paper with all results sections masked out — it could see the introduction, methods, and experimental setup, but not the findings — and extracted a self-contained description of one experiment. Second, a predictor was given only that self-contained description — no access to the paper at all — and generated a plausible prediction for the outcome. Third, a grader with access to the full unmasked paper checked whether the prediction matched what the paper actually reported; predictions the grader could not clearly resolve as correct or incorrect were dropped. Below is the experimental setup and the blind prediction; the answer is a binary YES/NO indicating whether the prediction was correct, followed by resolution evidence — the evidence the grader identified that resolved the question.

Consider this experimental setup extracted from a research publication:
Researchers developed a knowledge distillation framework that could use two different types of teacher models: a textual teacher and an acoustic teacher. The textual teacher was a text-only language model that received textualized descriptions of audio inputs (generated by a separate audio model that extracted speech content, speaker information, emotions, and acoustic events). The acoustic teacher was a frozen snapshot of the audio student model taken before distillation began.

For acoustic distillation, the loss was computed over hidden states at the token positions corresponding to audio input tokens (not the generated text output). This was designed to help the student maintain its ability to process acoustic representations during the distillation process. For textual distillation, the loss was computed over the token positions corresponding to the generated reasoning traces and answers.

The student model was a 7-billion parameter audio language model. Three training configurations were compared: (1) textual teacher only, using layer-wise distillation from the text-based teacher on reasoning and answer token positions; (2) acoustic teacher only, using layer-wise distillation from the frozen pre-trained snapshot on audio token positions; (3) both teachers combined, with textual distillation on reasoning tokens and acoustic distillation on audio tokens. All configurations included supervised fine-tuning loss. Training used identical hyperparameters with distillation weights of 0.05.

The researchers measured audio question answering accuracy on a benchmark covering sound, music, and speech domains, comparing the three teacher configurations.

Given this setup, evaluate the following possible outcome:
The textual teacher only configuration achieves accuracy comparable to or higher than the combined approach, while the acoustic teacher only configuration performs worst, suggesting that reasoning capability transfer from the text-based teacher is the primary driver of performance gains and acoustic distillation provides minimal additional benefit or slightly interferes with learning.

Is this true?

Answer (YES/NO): NO